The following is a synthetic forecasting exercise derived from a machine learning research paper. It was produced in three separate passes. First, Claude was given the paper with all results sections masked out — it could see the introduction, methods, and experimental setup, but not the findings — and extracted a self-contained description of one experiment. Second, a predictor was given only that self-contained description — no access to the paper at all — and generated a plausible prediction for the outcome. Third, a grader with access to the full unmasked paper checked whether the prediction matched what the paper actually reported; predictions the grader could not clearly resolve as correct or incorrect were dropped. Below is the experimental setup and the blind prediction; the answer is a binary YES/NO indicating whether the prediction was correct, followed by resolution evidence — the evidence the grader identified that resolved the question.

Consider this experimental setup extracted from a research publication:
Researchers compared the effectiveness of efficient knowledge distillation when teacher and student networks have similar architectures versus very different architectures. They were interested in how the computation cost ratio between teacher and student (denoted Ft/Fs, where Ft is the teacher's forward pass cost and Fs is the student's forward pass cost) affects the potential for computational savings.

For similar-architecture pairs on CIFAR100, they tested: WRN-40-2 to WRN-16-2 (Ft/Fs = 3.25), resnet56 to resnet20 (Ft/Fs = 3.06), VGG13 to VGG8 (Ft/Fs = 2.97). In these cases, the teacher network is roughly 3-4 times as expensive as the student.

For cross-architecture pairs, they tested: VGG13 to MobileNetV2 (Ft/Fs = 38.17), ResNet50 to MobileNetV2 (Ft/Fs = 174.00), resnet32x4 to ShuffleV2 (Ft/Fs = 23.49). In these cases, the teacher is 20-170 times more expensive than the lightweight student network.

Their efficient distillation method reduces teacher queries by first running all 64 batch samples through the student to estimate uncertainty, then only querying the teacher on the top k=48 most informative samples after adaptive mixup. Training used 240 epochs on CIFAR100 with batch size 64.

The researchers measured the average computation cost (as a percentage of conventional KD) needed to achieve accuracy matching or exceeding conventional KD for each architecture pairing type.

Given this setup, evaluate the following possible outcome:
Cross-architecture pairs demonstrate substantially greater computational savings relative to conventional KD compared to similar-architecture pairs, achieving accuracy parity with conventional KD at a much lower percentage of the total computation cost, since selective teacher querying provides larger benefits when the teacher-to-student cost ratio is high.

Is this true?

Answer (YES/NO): YES